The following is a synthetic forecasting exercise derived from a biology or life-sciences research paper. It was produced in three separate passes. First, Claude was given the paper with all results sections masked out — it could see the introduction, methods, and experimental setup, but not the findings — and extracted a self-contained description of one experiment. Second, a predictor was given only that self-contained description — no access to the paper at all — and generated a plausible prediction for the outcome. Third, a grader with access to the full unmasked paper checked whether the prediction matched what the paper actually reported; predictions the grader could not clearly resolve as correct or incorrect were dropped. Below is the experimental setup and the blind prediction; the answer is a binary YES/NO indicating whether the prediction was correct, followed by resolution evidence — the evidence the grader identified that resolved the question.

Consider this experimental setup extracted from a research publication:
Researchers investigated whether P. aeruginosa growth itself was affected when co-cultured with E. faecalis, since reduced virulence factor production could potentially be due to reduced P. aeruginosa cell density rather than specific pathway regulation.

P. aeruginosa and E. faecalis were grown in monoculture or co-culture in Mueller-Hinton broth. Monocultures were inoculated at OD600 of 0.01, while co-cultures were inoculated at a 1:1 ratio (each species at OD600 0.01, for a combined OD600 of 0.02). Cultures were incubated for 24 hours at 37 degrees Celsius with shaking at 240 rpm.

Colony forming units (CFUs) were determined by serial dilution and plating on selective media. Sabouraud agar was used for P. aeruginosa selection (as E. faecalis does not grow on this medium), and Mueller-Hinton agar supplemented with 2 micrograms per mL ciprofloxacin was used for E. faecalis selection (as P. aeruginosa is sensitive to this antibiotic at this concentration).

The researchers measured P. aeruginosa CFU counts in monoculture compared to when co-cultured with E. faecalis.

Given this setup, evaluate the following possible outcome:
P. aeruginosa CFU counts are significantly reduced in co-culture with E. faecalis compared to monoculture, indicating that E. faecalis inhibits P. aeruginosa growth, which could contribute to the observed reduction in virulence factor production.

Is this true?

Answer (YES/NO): NO